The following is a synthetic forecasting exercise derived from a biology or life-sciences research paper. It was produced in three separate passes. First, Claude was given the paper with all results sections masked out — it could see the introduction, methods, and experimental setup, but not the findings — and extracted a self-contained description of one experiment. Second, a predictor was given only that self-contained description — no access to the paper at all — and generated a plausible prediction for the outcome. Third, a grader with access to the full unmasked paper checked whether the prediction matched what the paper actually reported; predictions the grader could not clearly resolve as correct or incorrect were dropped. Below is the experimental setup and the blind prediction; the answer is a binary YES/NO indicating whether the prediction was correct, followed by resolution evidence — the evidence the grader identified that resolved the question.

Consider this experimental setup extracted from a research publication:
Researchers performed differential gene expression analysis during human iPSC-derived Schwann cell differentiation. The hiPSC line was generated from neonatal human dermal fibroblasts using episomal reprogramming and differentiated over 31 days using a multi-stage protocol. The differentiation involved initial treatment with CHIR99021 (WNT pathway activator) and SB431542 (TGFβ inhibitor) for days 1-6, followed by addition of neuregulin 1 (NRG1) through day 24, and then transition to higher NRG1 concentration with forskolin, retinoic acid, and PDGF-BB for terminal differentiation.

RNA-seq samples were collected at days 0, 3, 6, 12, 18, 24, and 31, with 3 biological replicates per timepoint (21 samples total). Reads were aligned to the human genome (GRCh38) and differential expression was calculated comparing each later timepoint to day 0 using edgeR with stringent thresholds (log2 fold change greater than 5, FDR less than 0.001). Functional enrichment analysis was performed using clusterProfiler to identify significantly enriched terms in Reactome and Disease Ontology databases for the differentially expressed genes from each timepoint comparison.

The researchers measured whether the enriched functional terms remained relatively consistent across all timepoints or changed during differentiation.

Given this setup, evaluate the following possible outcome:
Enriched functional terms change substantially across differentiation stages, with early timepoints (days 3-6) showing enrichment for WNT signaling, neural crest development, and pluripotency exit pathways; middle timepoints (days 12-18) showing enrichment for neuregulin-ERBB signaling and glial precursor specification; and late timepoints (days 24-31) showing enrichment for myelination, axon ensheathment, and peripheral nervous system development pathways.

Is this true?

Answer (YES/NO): NO